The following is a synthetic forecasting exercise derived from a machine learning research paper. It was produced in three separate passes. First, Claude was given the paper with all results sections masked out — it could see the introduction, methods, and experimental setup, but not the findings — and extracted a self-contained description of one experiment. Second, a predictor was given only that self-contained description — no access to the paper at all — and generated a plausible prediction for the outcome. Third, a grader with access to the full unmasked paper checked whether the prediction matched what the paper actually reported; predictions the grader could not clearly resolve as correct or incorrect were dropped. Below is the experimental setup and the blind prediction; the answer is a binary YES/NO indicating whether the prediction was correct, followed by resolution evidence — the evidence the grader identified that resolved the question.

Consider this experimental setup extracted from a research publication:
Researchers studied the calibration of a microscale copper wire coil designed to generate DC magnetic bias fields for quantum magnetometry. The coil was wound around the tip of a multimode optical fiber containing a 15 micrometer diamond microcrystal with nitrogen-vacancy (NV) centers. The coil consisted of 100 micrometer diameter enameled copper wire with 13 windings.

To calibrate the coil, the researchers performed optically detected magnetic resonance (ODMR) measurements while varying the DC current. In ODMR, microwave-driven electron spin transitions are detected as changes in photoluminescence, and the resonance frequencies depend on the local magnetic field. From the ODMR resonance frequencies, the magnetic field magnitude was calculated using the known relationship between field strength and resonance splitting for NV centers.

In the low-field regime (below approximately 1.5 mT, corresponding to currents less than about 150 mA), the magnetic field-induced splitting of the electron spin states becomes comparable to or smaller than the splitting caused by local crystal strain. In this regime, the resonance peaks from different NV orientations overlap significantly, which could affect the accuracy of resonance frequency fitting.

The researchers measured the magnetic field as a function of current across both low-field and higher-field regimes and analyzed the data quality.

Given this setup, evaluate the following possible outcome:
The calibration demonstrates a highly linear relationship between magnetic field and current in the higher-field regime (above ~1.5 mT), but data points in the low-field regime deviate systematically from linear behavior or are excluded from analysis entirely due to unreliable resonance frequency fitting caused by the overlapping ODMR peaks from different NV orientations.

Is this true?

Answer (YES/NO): YES